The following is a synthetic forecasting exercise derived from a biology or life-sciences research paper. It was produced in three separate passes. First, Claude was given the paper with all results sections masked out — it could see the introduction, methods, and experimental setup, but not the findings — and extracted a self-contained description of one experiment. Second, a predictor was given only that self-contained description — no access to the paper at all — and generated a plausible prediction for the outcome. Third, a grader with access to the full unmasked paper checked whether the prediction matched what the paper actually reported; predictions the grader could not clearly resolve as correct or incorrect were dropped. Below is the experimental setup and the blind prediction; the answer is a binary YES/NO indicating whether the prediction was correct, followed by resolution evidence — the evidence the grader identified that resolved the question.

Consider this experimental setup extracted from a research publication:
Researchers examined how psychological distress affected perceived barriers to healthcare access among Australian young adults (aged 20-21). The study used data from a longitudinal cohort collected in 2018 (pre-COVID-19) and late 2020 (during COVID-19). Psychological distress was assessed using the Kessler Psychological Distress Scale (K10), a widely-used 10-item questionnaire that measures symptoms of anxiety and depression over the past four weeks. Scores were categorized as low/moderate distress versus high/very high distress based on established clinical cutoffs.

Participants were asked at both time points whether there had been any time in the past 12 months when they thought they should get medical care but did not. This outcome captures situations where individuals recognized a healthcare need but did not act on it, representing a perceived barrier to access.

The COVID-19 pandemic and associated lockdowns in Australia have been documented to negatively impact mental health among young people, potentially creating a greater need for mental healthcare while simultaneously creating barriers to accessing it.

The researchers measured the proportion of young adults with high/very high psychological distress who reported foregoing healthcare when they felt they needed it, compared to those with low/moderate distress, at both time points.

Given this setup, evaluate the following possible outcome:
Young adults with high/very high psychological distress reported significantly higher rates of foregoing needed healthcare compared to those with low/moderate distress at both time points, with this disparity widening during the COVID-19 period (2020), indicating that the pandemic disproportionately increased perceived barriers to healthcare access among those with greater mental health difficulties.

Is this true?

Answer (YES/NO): YES